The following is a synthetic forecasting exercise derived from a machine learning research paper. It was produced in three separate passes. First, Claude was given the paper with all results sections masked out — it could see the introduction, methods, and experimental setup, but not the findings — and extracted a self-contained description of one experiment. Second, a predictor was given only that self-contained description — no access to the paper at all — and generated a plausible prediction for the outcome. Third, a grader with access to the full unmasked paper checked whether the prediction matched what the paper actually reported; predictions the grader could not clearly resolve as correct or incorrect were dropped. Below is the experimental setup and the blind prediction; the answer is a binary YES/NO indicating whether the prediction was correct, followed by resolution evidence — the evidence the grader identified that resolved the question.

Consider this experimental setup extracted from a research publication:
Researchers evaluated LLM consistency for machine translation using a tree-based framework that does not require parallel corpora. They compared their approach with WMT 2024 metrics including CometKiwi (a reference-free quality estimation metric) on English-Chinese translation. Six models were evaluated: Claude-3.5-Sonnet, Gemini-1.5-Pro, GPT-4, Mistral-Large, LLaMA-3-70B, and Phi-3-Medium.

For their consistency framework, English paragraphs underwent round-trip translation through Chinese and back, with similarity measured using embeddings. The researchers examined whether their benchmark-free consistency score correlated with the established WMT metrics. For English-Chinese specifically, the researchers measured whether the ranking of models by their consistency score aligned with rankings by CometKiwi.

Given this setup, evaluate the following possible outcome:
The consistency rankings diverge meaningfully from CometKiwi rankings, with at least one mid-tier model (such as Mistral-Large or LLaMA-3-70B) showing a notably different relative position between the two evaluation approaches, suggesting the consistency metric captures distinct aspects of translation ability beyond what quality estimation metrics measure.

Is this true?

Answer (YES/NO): NO